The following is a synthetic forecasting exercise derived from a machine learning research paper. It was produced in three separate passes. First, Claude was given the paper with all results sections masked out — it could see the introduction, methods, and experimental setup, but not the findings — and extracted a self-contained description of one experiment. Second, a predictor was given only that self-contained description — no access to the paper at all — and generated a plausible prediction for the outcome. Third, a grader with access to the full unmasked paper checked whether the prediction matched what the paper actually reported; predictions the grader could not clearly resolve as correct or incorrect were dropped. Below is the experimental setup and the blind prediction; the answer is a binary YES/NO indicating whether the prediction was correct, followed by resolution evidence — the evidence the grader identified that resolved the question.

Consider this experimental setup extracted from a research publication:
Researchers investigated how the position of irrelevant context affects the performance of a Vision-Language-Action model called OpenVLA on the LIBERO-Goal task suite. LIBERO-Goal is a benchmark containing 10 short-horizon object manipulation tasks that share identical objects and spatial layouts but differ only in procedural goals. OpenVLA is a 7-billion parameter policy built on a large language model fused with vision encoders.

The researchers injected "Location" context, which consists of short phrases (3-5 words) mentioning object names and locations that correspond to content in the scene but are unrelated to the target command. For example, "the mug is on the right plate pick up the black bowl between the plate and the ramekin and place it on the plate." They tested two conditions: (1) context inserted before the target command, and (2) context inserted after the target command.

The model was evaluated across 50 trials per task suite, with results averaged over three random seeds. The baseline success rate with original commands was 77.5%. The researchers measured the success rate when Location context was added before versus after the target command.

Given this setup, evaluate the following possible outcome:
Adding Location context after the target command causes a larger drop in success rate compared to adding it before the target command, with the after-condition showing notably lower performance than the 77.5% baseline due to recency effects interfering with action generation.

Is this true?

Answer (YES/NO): YES